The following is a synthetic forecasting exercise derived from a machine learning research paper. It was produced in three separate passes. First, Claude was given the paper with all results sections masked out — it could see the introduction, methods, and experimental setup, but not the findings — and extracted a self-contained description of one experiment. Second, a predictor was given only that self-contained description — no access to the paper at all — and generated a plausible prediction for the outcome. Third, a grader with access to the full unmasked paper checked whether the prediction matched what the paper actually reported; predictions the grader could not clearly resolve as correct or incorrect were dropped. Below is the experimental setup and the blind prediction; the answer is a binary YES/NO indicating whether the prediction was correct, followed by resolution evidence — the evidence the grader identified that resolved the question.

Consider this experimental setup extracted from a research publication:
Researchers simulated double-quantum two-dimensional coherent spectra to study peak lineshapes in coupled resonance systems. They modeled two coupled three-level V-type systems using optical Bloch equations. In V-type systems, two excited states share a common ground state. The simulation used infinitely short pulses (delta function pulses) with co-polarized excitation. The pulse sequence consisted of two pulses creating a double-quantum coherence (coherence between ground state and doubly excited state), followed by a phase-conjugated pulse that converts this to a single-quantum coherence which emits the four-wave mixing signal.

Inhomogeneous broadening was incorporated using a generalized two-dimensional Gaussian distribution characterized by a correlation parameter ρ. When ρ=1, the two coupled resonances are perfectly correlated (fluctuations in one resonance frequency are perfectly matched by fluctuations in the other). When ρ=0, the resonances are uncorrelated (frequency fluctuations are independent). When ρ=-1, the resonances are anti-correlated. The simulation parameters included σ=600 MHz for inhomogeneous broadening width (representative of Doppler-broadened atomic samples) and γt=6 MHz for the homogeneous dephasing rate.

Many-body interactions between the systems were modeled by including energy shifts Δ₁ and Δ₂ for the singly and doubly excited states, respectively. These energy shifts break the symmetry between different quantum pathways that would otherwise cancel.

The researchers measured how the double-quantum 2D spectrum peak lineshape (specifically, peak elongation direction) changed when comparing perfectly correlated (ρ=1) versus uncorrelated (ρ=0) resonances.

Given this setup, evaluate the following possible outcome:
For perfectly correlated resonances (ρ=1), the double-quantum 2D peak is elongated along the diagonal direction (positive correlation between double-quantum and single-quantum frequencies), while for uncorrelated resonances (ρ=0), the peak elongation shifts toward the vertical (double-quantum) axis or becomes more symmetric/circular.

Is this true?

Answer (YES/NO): NO